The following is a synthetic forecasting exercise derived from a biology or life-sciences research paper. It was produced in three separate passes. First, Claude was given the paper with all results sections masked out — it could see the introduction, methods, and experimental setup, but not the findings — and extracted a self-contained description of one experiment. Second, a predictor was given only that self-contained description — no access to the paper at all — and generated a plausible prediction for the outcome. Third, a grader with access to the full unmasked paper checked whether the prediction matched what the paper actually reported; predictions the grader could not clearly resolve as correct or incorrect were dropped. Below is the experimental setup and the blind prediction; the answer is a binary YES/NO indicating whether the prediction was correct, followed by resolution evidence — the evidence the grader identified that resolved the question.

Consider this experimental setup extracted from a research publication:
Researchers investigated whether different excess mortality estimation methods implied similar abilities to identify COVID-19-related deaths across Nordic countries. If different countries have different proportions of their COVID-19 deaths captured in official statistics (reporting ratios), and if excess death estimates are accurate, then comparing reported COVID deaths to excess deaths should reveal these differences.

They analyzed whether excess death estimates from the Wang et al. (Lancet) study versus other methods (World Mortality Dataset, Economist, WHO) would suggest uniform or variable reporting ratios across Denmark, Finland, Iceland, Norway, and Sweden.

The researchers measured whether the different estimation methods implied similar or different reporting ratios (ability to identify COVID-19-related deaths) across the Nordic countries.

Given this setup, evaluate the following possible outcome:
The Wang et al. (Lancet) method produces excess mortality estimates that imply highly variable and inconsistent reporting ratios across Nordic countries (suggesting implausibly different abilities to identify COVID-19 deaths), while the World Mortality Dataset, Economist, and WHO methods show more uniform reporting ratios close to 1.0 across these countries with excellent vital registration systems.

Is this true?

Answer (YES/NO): YES